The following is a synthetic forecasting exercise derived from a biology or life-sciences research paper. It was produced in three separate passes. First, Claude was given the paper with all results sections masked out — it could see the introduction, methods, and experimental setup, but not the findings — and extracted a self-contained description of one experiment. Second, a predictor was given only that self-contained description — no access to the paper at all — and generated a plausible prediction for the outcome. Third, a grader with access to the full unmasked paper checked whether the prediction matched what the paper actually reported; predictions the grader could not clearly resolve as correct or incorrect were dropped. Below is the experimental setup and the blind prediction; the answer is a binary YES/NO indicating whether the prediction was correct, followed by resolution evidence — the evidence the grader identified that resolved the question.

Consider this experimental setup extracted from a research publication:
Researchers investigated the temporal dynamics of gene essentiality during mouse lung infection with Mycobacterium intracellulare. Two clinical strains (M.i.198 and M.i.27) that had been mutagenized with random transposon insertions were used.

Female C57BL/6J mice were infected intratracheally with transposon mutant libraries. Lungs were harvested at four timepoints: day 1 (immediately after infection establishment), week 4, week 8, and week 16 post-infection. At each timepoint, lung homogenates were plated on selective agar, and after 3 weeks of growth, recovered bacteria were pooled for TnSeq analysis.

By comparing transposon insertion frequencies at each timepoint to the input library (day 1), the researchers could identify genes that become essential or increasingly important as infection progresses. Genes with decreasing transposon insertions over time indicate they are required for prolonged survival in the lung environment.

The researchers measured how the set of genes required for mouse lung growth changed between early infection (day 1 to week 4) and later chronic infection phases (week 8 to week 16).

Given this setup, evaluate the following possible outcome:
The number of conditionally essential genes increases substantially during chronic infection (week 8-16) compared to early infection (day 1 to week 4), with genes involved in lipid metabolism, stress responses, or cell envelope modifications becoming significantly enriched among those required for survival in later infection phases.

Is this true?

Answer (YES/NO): NO